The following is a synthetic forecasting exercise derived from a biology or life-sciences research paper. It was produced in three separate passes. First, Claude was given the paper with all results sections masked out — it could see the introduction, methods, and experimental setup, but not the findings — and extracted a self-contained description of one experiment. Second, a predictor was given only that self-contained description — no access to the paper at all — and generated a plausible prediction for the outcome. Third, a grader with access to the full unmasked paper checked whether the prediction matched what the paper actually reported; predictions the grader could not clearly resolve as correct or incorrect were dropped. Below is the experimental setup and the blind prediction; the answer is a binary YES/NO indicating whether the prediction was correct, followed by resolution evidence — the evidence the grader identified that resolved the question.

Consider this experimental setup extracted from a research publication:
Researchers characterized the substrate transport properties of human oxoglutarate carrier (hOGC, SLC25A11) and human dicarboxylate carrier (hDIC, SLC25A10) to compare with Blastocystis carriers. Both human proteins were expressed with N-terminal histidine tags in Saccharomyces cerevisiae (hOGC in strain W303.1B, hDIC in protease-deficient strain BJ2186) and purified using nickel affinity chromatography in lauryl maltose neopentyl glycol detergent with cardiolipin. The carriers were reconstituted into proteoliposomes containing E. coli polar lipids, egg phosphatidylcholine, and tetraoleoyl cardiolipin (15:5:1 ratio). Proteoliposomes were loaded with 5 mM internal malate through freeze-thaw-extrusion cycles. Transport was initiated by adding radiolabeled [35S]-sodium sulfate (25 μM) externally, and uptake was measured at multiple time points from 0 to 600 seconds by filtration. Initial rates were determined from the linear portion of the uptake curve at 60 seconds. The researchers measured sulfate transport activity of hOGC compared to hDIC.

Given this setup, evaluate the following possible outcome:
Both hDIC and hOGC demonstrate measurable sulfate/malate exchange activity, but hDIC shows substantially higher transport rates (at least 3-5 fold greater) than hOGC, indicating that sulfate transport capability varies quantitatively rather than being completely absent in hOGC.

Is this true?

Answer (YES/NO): NO